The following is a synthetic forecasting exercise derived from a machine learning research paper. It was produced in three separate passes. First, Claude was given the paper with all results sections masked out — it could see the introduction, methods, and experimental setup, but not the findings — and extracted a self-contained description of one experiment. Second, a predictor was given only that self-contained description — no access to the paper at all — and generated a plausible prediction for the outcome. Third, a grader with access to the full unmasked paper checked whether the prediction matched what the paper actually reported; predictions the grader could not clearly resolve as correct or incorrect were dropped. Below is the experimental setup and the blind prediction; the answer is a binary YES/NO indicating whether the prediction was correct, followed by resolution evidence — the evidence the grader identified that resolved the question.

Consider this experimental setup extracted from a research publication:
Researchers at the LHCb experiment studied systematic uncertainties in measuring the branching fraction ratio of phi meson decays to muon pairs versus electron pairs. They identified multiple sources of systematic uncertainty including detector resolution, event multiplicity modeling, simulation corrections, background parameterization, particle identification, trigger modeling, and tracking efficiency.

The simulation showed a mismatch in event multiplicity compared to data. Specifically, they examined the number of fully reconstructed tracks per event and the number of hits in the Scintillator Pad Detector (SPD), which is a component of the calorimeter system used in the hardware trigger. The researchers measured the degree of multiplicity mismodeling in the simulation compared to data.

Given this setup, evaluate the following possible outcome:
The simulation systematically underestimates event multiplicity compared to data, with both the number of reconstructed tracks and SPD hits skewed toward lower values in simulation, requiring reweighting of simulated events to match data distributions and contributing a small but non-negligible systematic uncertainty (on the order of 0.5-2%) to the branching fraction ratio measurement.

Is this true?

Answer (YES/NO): NO